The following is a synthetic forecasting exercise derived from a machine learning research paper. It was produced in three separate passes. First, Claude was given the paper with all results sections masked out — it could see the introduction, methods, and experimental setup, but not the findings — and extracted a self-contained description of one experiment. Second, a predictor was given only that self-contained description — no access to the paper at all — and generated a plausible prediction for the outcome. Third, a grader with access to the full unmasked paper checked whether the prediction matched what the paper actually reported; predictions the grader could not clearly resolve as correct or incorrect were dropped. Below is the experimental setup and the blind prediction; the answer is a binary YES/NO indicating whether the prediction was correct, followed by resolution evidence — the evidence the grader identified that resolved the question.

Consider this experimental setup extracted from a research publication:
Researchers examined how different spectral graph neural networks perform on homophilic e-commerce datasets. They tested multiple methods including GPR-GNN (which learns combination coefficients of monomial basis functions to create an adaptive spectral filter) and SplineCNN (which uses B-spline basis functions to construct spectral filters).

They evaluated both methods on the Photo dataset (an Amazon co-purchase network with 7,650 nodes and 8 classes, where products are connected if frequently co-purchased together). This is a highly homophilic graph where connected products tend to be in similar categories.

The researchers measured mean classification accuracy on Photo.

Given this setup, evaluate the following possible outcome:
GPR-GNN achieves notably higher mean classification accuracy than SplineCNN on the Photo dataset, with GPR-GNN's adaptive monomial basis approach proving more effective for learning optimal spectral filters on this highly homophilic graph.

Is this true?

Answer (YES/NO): NO